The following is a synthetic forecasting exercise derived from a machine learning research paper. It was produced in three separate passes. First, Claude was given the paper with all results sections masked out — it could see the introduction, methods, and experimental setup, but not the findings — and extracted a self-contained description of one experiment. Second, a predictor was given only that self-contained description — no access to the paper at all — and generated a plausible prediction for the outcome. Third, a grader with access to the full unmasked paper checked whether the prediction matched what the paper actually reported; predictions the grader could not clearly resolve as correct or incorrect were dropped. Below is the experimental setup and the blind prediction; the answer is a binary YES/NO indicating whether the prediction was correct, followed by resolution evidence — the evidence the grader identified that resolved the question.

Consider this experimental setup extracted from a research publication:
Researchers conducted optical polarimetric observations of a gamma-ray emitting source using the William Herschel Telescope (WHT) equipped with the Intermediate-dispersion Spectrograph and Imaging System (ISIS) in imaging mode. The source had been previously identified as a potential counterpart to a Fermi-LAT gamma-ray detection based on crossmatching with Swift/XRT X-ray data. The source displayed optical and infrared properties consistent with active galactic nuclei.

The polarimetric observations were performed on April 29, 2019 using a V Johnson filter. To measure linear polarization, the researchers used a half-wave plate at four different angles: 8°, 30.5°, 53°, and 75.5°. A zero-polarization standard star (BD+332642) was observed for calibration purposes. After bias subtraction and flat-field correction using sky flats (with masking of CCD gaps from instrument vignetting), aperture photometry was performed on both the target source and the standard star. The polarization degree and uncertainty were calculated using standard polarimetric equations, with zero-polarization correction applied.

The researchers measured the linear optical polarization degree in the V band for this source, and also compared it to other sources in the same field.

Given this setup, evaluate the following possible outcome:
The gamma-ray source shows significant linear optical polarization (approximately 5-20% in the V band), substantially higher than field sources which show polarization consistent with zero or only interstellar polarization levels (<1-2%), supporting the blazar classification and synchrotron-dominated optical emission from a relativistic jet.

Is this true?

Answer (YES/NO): YES